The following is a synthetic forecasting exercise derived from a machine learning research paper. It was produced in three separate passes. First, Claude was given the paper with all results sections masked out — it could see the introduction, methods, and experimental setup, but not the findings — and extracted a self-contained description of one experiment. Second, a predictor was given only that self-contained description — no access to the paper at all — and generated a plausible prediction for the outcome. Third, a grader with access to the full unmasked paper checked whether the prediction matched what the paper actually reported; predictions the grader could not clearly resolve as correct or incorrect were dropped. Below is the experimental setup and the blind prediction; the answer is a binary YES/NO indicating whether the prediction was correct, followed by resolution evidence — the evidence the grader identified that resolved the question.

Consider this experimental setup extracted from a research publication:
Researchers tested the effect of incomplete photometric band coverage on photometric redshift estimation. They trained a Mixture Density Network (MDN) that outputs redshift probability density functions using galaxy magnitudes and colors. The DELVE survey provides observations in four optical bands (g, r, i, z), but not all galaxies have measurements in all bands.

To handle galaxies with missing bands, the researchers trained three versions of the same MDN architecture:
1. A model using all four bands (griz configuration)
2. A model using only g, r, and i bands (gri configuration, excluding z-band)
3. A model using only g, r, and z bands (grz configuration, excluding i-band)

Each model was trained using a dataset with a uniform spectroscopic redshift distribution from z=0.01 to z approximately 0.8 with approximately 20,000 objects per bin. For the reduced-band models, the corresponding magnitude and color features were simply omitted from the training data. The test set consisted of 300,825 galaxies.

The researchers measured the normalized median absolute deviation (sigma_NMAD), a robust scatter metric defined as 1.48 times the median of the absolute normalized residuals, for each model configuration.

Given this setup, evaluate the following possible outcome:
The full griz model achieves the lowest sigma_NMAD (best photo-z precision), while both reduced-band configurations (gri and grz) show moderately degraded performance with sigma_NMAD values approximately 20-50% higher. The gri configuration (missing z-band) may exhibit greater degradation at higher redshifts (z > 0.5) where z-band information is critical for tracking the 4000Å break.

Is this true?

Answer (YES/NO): NO